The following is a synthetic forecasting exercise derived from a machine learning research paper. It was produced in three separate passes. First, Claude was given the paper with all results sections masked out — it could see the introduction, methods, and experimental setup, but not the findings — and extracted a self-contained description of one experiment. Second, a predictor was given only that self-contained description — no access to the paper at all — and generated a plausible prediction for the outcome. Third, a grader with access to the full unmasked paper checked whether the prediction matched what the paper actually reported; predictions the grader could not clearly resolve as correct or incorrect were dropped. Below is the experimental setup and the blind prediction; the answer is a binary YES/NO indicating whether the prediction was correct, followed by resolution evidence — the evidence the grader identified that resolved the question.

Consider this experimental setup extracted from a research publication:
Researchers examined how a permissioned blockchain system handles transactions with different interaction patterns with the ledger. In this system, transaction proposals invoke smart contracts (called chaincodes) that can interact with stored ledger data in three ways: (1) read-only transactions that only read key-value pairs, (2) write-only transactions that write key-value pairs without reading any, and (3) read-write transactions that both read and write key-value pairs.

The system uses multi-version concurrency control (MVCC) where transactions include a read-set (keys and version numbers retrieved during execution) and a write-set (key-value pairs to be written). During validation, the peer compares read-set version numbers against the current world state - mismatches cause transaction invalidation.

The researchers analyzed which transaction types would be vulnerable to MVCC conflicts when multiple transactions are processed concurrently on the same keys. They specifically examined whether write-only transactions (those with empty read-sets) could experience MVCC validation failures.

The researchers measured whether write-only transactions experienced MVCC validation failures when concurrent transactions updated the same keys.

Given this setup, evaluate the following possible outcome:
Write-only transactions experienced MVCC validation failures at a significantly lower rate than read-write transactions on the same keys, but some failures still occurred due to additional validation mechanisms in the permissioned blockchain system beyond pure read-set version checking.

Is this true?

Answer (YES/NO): NO